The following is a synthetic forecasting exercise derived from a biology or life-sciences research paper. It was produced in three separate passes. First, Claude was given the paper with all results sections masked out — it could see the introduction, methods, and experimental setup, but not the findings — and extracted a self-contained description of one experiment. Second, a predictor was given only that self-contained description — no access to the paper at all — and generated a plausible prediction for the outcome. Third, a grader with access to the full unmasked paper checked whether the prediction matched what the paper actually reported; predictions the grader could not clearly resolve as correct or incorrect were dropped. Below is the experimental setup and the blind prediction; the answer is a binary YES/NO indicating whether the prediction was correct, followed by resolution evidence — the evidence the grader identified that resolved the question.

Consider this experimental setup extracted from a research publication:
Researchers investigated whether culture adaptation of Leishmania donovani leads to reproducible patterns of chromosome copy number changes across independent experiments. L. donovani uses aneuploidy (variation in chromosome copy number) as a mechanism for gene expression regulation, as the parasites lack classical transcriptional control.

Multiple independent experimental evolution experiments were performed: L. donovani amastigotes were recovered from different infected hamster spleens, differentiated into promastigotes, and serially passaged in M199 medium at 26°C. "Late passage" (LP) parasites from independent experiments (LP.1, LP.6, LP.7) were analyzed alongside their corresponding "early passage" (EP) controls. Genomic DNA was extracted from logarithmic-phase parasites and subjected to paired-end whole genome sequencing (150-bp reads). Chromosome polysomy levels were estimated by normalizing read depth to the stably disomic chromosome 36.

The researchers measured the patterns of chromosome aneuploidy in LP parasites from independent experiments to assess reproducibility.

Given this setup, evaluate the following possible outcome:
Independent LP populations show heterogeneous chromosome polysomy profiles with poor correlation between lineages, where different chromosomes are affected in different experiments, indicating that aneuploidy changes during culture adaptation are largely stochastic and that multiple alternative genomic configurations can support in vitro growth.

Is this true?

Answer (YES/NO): NO